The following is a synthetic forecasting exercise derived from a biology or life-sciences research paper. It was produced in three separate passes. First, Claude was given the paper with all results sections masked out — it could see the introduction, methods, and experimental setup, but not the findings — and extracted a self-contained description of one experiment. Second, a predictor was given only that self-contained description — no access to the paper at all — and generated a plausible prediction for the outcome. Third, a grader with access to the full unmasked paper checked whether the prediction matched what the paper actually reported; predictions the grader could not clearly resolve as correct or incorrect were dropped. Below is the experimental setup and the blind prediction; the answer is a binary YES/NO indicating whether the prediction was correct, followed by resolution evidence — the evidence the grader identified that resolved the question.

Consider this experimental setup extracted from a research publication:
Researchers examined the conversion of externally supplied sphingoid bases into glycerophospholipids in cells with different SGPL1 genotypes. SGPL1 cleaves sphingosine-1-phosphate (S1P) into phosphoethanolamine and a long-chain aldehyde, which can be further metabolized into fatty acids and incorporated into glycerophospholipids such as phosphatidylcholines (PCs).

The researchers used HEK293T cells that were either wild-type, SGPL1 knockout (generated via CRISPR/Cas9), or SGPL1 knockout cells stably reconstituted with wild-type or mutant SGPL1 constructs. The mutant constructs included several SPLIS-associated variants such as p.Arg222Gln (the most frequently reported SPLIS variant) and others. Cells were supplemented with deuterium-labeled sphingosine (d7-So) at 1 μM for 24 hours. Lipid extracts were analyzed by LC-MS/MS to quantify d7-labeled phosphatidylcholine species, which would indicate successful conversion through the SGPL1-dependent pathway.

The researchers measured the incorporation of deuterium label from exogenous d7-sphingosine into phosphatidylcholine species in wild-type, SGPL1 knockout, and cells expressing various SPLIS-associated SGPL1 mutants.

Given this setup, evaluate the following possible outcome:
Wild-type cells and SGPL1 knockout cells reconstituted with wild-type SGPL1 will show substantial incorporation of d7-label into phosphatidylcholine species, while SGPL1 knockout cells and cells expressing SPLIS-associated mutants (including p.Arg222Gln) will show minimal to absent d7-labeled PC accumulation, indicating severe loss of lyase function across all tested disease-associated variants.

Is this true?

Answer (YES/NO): NO